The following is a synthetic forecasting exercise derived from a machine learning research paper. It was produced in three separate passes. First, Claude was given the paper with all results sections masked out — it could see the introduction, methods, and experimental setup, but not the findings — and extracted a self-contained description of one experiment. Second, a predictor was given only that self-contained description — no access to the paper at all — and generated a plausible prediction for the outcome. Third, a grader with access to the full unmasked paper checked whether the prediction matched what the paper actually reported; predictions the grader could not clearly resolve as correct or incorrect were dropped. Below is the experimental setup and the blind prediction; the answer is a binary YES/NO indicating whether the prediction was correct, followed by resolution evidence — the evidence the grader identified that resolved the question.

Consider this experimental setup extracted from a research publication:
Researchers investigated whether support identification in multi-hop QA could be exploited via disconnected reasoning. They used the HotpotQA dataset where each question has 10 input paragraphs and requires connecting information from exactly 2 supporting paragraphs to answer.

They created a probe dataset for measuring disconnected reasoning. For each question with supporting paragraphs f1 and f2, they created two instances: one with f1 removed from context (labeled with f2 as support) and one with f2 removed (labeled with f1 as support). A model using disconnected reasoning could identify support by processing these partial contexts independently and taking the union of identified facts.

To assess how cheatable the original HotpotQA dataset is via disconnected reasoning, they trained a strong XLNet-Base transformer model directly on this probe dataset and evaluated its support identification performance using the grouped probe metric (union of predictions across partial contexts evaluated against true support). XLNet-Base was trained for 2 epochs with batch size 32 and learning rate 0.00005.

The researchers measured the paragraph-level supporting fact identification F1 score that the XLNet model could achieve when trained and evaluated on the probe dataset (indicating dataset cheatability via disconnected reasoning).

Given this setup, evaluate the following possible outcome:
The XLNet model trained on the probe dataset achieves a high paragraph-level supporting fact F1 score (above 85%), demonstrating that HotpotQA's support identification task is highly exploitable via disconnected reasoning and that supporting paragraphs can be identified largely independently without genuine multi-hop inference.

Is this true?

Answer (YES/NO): YES